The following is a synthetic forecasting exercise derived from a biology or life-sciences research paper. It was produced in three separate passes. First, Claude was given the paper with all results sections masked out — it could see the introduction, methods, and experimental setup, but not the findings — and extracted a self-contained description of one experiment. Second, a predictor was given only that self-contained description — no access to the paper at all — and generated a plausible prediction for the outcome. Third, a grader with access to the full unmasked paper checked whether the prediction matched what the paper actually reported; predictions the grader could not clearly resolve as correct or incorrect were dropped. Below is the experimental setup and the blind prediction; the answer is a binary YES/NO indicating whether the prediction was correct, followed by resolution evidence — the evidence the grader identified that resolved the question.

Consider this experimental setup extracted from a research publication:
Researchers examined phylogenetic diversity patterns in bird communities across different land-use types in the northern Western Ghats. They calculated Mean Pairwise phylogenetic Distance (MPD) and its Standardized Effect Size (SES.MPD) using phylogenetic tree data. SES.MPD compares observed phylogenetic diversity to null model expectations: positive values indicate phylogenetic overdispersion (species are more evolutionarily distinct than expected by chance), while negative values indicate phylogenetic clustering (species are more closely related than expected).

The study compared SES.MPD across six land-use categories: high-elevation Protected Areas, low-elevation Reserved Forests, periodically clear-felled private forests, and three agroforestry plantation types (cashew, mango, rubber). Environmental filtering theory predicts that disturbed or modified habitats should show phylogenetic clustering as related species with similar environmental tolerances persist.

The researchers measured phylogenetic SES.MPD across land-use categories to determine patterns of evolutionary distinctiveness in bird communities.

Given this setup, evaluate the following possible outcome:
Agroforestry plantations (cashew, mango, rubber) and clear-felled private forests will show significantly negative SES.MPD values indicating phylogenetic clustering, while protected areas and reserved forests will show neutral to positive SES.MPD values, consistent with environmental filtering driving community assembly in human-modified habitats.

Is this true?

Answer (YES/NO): YES